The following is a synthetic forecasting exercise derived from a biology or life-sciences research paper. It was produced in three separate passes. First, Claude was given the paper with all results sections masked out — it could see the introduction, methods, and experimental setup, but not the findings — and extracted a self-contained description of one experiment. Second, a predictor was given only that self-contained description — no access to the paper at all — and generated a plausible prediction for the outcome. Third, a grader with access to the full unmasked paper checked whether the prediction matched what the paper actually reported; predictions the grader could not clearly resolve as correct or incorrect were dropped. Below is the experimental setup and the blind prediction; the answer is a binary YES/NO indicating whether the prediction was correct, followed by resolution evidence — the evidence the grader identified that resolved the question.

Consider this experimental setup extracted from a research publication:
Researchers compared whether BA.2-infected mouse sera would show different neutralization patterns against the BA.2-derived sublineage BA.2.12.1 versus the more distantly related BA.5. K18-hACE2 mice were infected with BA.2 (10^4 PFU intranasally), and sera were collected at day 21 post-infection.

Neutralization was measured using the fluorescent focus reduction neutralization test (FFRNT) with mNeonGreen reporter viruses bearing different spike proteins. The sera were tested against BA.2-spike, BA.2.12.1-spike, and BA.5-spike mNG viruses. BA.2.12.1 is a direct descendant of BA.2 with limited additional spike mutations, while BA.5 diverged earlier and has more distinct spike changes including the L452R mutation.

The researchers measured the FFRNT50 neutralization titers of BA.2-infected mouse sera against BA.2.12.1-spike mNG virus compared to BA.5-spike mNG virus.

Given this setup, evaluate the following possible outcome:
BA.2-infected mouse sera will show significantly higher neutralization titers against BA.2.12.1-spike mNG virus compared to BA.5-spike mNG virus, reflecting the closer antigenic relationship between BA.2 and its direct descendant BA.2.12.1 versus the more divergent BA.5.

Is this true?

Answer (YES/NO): YES